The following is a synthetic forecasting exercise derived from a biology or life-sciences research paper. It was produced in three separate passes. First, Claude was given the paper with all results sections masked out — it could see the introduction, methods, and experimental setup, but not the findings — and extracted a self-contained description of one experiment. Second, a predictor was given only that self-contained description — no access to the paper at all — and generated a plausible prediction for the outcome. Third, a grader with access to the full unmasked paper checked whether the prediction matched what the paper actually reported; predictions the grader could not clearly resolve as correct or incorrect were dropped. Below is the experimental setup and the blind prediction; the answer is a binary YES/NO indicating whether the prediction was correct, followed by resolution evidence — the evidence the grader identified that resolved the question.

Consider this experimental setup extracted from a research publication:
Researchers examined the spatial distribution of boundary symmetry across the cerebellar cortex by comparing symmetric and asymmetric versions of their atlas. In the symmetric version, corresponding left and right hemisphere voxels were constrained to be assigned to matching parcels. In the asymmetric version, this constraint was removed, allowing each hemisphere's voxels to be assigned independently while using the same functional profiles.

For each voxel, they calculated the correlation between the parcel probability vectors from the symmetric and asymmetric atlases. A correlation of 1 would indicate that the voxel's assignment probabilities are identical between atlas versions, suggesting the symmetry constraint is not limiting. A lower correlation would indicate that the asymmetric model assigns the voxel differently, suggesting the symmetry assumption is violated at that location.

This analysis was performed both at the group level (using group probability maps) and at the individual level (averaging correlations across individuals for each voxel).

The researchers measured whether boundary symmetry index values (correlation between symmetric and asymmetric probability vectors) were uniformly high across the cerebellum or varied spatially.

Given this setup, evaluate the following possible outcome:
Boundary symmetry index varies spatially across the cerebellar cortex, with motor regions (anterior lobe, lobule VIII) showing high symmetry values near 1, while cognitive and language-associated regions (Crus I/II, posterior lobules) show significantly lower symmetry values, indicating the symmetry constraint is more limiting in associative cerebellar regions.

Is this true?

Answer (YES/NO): NO